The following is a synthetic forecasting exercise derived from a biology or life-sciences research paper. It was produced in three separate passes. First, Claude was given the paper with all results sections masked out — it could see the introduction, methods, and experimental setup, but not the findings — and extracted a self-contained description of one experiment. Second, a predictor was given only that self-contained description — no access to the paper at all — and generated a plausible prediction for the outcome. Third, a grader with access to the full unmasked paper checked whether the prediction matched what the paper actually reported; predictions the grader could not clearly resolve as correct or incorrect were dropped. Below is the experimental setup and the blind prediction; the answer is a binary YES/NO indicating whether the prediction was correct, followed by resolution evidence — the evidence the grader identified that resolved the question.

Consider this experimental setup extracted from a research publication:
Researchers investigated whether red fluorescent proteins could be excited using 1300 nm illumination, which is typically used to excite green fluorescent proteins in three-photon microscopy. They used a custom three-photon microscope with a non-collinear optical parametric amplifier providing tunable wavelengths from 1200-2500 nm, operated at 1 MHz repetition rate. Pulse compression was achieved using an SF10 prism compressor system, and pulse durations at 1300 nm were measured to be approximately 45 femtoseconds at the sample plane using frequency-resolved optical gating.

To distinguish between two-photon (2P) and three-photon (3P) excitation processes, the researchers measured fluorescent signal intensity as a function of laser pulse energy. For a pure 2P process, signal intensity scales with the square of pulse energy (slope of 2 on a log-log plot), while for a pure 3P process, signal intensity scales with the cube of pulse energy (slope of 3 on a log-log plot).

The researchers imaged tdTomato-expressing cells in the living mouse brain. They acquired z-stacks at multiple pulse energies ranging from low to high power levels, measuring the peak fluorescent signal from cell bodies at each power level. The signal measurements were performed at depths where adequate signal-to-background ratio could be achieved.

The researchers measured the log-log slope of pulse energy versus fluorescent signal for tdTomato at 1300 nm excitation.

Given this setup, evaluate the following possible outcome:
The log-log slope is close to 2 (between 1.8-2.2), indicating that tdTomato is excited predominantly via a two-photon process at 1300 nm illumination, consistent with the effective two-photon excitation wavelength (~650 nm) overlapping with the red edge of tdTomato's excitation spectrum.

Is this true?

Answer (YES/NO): NO